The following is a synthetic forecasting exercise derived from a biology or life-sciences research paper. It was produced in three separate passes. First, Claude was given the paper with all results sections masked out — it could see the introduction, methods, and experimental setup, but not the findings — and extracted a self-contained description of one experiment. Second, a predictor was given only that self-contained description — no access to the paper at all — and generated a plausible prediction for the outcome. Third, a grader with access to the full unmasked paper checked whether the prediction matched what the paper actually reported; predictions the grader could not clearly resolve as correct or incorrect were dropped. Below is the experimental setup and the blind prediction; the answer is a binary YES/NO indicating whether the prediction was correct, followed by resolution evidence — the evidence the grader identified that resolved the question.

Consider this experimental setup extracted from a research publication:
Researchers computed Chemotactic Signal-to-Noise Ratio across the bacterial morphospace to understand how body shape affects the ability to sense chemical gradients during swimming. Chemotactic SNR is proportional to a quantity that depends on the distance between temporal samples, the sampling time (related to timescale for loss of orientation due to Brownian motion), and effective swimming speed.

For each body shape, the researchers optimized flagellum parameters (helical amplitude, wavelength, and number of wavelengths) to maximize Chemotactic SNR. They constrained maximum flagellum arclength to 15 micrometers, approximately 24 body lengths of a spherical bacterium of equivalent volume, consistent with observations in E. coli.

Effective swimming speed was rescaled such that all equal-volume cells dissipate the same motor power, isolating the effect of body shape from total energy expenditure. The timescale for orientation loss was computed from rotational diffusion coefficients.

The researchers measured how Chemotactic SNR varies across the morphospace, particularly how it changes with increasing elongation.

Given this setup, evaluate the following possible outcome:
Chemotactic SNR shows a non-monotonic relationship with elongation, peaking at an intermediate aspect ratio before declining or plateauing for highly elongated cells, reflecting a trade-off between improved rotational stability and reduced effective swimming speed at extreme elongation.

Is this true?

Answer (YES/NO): NO